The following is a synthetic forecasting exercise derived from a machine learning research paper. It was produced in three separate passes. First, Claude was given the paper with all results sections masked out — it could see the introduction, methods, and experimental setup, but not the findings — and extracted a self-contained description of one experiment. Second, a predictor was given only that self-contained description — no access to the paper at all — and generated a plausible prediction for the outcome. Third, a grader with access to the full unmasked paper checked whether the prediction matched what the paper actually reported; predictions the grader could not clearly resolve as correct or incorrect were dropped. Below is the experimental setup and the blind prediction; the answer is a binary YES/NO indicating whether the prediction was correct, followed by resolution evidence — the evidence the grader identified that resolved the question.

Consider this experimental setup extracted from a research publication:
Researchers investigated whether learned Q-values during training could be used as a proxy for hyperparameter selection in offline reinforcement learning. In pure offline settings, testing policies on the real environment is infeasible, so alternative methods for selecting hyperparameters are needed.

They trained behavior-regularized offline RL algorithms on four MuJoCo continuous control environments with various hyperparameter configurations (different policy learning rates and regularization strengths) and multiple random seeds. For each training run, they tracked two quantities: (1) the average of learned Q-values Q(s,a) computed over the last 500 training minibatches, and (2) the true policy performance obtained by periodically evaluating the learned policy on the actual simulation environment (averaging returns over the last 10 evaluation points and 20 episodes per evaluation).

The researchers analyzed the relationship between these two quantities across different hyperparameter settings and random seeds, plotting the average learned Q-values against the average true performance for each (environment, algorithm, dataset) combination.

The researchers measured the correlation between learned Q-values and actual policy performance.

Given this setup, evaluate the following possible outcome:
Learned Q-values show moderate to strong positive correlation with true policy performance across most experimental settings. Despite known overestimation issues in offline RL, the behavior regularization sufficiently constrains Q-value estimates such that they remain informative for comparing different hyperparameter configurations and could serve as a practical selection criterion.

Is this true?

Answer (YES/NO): NO